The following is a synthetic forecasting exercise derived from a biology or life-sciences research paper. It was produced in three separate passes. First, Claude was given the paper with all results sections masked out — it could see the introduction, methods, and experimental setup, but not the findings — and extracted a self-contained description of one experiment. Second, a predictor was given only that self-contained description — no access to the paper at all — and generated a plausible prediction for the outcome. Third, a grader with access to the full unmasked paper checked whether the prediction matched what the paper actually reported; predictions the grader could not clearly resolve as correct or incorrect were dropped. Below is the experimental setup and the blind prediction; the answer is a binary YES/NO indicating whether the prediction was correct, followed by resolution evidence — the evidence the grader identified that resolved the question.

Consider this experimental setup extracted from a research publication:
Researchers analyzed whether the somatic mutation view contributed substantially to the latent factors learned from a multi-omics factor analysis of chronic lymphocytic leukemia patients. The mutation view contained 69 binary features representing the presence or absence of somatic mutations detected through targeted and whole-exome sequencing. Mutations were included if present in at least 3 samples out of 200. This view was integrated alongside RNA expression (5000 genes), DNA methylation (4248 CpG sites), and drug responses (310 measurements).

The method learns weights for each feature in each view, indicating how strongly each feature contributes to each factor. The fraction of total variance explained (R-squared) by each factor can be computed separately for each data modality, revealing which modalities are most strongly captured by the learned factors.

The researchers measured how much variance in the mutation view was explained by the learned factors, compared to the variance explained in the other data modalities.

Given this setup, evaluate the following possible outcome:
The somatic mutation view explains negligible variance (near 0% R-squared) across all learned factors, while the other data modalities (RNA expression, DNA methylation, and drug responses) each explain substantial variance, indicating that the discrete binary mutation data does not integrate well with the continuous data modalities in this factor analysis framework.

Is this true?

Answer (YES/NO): NO